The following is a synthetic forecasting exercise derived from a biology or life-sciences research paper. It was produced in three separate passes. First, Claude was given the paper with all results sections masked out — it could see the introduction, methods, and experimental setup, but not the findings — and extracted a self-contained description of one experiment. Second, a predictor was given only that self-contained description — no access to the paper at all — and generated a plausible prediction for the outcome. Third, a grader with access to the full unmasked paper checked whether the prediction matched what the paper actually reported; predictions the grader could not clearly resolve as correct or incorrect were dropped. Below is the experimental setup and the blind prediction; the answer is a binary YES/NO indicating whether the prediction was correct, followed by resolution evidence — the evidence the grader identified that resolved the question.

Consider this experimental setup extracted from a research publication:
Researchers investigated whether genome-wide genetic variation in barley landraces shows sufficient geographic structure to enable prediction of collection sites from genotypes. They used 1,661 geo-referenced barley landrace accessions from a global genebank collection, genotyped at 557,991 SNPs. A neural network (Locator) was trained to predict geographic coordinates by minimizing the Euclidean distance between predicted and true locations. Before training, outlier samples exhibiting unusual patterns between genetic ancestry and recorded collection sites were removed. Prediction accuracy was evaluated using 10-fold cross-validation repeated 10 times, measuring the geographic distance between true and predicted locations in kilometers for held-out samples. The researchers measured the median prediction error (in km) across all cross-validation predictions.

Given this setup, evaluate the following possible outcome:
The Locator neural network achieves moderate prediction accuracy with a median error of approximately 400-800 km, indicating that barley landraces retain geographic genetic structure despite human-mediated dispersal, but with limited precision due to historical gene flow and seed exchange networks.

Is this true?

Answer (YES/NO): NO